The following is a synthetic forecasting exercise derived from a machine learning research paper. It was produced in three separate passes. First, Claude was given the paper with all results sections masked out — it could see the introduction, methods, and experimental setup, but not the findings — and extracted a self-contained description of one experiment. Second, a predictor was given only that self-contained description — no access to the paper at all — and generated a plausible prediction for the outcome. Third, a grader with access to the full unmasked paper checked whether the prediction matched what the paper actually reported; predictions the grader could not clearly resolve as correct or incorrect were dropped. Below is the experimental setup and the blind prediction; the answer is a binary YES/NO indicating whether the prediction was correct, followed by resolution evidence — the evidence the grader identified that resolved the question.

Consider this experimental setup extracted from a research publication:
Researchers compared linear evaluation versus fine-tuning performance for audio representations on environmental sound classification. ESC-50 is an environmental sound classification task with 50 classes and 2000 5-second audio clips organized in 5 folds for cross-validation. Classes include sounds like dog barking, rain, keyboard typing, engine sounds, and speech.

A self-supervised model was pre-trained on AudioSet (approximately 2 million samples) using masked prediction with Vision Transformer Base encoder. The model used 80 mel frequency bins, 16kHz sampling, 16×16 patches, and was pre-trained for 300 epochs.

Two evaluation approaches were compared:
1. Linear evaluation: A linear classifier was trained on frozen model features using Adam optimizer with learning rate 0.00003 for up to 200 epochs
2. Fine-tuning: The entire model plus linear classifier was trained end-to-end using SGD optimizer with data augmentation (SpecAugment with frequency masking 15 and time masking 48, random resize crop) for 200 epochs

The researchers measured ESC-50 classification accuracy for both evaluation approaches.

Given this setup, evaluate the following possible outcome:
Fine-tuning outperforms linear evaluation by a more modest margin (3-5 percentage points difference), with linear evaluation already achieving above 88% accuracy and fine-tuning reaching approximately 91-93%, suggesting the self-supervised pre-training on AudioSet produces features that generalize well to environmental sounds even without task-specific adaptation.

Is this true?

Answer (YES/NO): NO